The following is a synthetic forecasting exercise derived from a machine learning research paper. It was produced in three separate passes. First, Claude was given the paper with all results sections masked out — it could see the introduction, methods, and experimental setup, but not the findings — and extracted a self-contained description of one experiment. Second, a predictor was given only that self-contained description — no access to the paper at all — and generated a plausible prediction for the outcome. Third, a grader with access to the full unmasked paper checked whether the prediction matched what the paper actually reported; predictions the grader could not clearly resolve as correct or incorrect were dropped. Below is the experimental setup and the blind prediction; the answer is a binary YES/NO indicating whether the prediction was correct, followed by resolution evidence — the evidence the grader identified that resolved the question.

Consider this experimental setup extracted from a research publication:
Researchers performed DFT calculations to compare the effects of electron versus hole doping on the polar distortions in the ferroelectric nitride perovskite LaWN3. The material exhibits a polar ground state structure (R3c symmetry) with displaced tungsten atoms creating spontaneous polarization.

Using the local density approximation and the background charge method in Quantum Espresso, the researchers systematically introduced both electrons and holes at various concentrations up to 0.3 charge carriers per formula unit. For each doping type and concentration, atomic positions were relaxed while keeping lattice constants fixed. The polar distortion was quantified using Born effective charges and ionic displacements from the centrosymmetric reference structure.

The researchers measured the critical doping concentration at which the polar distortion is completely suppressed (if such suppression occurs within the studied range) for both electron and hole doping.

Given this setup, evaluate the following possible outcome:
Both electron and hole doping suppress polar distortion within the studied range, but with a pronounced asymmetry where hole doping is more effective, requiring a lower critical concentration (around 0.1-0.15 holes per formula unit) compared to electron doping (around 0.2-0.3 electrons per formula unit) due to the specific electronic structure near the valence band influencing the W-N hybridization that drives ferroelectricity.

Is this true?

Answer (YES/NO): NO